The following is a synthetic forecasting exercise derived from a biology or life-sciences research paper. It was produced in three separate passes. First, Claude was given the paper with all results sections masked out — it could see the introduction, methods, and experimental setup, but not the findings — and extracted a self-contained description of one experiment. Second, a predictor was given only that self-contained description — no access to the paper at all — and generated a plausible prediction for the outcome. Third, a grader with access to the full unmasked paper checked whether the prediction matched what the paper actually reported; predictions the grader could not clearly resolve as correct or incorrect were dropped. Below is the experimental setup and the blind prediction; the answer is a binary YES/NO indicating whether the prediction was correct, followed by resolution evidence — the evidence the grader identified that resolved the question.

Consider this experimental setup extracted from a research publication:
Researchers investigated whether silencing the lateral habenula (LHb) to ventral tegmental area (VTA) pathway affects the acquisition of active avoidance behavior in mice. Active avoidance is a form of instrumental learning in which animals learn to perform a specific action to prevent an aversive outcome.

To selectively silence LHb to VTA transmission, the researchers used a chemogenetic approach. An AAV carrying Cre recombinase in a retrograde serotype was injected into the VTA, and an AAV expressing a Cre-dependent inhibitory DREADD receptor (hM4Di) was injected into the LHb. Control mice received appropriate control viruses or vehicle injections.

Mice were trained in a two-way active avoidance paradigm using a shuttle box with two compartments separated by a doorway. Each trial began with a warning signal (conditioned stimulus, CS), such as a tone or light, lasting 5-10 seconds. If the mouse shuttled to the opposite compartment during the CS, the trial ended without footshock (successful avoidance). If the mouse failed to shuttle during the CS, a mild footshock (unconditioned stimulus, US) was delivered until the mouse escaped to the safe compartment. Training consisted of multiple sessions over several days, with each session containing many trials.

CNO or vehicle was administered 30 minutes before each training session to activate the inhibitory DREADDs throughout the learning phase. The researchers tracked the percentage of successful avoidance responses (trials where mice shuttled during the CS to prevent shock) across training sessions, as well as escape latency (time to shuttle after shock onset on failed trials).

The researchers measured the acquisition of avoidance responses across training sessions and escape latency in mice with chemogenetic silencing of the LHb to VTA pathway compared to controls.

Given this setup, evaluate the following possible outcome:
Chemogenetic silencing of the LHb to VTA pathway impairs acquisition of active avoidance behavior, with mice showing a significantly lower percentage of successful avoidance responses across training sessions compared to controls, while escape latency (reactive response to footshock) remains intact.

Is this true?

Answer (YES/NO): NO